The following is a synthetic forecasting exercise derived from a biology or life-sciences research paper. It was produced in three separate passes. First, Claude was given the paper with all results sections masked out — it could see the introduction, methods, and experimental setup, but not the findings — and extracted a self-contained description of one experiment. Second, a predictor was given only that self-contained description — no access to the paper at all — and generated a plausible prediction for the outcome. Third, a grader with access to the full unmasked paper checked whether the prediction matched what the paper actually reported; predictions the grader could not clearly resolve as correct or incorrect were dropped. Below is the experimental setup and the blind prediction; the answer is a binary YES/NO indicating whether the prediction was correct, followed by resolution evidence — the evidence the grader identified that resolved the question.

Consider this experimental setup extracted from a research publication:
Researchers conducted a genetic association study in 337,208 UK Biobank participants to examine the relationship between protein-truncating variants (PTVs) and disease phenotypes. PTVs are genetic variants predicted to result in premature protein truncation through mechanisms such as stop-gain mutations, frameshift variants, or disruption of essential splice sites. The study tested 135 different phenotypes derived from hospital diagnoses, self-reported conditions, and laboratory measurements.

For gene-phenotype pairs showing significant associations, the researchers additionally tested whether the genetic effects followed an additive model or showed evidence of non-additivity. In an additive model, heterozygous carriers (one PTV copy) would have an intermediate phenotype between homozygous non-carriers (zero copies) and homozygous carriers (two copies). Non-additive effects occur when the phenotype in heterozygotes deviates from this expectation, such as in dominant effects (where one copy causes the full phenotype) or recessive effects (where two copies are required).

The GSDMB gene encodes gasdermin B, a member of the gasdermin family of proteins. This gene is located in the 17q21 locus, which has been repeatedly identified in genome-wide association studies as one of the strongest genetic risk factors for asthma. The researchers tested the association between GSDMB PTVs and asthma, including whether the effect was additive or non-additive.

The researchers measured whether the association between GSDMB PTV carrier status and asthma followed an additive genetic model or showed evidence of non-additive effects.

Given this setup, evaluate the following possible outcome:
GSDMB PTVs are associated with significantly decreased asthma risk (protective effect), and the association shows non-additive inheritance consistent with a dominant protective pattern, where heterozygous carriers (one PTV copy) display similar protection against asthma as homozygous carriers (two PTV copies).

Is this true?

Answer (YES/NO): YES